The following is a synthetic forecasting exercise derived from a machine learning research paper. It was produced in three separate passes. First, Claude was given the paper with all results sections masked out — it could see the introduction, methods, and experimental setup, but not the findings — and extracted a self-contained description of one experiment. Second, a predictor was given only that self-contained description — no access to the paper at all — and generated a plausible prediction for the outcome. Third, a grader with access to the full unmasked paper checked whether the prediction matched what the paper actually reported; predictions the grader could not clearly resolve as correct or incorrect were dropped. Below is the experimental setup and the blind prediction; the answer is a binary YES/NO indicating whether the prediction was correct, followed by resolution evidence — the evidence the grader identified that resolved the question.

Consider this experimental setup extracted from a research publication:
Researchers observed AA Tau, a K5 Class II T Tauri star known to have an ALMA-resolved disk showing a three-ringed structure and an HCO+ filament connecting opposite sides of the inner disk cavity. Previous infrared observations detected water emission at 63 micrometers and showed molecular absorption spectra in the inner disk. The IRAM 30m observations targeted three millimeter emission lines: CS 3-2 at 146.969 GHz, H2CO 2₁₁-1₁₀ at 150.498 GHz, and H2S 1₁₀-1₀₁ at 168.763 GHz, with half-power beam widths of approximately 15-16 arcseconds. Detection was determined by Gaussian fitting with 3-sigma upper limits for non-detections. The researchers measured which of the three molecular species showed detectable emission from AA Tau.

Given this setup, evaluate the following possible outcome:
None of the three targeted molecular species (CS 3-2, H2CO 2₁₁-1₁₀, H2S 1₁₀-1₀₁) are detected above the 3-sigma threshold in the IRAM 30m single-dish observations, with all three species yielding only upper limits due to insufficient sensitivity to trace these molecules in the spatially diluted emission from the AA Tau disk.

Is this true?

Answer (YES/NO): YES